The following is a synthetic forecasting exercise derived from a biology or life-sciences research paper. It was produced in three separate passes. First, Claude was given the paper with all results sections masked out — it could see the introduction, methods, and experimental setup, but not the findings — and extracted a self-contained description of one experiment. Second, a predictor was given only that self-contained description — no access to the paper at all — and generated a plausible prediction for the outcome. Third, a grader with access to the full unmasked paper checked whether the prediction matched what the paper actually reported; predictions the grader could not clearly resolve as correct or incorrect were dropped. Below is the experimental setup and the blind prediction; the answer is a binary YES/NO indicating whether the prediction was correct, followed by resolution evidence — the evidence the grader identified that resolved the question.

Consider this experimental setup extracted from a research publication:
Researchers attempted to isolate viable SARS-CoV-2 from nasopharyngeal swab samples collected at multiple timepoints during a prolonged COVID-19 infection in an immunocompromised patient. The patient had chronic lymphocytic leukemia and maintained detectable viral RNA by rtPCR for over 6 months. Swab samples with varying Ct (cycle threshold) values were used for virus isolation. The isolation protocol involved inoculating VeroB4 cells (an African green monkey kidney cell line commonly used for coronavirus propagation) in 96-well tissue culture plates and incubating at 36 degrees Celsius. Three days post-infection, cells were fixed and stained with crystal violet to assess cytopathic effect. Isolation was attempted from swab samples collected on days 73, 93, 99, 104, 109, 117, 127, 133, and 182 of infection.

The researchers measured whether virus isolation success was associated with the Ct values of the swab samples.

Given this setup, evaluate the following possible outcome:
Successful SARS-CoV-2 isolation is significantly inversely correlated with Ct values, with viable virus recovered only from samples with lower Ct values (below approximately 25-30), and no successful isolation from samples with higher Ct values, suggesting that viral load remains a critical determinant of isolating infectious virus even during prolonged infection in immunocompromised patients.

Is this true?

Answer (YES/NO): NO